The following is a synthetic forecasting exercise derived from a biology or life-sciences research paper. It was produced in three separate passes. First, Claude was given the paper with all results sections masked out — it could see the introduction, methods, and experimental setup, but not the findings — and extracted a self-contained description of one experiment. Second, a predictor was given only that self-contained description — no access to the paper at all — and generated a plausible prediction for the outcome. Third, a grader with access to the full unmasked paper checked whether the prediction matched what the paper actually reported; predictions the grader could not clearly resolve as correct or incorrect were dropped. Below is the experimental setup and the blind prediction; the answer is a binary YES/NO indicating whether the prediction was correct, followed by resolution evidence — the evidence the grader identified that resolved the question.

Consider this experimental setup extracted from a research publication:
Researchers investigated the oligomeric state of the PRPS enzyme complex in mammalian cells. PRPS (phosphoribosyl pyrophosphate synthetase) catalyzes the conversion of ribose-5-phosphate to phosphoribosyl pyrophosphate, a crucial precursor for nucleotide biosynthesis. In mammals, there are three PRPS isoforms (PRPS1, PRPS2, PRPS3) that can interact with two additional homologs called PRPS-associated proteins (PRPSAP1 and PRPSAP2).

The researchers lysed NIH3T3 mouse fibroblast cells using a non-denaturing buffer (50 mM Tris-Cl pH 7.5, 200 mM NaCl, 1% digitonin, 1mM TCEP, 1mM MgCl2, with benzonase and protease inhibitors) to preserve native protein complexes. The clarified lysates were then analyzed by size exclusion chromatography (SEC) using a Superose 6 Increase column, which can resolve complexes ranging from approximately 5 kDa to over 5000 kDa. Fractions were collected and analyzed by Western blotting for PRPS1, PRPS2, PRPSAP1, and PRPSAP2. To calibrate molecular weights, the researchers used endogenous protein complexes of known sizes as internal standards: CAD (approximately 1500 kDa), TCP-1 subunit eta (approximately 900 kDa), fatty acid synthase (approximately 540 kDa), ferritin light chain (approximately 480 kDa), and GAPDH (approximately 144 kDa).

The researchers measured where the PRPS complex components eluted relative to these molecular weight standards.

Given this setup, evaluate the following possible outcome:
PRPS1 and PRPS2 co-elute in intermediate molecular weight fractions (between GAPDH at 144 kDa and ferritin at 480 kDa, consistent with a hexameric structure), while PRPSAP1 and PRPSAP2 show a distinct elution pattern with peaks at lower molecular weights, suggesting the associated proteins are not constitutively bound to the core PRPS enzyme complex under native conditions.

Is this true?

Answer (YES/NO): NO